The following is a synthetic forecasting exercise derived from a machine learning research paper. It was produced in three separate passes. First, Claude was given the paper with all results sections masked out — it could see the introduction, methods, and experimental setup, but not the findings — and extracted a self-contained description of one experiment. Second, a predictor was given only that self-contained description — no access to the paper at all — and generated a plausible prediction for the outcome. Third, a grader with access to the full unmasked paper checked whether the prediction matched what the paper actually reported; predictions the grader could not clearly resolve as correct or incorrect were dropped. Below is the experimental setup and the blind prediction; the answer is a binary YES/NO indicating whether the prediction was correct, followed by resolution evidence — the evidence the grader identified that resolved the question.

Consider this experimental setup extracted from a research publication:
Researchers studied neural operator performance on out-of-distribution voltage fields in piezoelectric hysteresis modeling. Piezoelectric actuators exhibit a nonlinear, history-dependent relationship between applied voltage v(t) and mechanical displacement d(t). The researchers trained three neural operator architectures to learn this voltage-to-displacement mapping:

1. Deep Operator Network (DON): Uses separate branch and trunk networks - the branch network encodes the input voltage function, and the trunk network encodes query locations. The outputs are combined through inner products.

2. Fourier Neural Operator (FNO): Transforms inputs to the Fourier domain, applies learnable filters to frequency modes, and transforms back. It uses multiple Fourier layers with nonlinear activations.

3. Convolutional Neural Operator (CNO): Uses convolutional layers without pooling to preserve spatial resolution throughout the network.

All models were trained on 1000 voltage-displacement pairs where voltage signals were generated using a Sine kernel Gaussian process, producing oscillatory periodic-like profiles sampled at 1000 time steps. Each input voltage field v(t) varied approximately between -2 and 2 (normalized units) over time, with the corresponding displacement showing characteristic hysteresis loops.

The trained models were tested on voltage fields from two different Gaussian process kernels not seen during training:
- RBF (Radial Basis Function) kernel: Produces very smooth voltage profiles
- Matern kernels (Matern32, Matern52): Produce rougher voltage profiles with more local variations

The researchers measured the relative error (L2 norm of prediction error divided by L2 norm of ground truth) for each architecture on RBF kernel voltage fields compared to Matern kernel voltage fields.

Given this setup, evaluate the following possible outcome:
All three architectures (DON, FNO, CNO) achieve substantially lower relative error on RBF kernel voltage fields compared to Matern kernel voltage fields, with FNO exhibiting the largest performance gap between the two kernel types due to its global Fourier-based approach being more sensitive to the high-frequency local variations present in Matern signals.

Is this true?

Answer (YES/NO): NO